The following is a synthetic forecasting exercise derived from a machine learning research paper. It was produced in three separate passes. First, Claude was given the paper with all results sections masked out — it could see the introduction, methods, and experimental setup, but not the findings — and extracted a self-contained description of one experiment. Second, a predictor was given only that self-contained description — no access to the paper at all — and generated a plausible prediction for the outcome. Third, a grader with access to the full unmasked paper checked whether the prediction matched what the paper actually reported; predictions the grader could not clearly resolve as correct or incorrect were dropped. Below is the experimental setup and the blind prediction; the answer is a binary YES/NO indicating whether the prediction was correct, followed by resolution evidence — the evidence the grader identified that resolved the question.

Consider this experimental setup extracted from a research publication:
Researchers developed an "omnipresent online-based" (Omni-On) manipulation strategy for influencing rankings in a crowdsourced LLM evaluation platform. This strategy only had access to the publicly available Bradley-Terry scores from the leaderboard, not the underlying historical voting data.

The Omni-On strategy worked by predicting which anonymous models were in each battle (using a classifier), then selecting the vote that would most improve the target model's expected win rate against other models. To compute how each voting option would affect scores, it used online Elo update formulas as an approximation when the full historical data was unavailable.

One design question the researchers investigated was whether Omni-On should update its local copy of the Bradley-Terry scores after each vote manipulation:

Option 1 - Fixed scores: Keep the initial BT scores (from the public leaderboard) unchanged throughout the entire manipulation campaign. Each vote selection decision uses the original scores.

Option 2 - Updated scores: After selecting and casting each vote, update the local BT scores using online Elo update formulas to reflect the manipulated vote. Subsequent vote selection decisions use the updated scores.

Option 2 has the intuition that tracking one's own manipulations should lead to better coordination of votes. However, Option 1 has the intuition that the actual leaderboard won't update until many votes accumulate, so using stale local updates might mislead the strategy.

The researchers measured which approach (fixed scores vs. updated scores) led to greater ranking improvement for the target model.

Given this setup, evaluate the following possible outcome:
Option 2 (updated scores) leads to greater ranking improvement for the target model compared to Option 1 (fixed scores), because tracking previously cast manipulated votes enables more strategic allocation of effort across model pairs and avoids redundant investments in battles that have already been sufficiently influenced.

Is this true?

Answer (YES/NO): NO